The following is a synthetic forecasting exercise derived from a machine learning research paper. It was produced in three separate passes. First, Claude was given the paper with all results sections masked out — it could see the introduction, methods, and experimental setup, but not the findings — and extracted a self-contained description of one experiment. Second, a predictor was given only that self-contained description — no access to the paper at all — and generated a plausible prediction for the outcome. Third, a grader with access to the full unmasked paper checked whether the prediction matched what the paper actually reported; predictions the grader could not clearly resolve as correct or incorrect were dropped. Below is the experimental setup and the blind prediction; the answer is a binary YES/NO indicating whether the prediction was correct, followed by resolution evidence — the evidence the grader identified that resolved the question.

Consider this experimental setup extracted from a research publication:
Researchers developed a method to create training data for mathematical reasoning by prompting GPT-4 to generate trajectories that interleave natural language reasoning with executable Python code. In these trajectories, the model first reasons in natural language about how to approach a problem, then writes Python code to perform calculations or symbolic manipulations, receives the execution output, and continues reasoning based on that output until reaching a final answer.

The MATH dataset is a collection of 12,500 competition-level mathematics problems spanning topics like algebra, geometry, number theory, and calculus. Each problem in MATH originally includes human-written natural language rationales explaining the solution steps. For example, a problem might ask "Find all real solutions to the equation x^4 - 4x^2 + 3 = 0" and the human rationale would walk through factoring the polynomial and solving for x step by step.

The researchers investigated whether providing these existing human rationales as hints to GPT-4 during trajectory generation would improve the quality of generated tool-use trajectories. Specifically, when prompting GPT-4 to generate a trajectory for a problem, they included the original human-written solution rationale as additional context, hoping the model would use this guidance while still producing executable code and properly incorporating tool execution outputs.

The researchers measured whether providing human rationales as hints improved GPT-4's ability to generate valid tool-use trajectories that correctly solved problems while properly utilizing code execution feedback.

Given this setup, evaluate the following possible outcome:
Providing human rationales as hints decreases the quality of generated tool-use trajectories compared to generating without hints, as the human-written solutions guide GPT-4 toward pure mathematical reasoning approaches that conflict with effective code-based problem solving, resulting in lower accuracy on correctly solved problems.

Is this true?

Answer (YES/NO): YES